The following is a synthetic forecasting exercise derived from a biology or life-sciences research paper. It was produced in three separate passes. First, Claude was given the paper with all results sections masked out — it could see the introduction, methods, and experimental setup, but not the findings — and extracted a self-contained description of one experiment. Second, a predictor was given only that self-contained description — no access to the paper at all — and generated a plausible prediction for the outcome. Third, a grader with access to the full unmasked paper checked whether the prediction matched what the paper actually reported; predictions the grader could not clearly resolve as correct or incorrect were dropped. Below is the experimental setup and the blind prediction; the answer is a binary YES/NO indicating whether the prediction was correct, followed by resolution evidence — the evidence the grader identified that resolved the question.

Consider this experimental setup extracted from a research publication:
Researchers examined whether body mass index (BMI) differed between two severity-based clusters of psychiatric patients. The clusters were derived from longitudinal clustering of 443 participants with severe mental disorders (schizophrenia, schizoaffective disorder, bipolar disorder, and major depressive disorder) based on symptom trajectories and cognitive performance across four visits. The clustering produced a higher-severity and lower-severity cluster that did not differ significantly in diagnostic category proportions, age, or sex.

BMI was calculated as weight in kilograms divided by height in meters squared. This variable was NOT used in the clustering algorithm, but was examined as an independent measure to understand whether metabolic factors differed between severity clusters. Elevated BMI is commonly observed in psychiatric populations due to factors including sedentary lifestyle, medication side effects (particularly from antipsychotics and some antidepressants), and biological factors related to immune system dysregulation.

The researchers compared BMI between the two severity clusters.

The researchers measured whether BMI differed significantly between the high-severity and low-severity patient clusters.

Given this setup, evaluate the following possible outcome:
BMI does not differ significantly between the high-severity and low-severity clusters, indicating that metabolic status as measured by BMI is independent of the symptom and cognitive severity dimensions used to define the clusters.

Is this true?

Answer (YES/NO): NO